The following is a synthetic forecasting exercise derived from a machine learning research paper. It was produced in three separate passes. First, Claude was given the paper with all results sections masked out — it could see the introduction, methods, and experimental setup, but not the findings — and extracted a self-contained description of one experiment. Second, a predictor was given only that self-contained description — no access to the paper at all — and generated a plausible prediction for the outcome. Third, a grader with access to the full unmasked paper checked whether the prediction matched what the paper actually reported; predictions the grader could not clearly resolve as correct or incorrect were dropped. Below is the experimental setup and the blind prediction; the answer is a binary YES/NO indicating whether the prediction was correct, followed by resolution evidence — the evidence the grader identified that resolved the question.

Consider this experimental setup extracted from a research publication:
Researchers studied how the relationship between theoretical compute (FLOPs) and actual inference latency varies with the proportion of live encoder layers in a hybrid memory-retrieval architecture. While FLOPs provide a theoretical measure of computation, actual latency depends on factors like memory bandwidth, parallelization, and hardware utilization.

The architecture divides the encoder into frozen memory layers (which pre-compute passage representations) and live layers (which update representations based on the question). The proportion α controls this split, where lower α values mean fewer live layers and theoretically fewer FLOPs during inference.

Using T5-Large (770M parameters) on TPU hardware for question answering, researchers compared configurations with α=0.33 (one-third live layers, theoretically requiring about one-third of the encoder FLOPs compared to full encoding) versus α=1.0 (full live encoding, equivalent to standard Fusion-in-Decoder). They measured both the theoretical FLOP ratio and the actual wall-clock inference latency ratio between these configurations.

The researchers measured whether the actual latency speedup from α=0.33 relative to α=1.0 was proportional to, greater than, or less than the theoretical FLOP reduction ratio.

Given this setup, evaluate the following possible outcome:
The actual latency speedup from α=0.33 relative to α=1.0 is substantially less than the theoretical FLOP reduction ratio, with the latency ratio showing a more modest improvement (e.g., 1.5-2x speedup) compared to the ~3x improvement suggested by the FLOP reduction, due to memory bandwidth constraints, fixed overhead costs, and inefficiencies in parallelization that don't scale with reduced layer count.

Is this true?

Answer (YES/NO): NO